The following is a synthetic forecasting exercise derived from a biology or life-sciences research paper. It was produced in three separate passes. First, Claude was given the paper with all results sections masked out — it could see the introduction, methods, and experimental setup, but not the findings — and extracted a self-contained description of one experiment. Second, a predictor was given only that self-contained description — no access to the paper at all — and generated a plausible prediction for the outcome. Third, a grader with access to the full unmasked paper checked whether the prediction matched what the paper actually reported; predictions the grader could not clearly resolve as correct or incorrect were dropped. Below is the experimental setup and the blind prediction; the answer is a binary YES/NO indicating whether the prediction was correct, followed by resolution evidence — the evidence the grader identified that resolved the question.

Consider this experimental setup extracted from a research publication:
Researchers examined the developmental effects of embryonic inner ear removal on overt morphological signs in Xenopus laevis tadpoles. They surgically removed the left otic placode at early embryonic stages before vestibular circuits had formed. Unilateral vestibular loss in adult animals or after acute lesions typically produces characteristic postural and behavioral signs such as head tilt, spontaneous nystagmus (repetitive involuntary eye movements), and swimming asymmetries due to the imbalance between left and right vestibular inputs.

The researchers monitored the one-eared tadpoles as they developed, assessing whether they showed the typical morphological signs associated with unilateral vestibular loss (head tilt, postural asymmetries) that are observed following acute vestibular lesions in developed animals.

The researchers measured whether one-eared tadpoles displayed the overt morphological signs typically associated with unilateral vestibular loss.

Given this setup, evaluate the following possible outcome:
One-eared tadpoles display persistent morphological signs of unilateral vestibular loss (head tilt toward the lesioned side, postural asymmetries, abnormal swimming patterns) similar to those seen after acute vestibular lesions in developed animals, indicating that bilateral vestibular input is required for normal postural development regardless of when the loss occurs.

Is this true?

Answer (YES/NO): NO